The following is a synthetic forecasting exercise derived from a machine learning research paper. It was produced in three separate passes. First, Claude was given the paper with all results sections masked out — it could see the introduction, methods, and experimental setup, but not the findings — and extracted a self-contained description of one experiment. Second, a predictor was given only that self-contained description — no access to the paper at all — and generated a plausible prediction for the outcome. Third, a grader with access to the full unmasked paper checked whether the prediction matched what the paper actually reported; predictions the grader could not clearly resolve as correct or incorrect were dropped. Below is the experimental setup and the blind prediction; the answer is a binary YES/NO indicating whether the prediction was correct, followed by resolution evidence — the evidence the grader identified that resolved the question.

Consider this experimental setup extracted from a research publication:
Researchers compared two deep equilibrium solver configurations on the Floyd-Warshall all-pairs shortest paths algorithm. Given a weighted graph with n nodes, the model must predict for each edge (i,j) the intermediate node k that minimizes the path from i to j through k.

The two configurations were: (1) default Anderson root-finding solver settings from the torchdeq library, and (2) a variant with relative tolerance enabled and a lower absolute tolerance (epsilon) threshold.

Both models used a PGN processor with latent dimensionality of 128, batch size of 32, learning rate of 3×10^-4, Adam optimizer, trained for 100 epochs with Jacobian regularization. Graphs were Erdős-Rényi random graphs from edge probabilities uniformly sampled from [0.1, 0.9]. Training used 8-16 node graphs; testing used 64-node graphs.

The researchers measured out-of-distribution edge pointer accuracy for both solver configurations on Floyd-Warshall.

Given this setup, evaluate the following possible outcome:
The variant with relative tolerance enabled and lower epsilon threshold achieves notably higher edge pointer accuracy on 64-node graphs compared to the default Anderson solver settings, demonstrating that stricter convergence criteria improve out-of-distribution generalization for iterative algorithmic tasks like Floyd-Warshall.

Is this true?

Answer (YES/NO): NO